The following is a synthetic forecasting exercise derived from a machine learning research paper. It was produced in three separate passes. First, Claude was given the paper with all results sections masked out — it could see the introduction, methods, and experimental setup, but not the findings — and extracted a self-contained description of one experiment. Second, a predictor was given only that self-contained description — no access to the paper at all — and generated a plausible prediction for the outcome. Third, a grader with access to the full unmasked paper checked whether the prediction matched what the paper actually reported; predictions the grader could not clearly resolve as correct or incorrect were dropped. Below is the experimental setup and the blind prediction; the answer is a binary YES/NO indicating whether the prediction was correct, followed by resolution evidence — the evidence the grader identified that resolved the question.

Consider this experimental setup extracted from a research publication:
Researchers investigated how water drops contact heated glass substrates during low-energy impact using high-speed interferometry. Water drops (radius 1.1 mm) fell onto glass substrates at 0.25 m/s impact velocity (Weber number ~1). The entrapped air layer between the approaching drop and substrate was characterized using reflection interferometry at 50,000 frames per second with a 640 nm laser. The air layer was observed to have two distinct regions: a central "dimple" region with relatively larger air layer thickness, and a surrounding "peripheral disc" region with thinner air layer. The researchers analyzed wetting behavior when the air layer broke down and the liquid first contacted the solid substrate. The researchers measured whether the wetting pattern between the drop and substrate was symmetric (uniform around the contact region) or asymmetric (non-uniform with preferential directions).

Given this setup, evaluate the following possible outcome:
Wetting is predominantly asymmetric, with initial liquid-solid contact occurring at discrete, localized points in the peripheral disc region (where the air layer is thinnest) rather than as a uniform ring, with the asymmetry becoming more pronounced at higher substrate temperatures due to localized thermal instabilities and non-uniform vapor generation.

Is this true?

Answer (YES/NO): NO